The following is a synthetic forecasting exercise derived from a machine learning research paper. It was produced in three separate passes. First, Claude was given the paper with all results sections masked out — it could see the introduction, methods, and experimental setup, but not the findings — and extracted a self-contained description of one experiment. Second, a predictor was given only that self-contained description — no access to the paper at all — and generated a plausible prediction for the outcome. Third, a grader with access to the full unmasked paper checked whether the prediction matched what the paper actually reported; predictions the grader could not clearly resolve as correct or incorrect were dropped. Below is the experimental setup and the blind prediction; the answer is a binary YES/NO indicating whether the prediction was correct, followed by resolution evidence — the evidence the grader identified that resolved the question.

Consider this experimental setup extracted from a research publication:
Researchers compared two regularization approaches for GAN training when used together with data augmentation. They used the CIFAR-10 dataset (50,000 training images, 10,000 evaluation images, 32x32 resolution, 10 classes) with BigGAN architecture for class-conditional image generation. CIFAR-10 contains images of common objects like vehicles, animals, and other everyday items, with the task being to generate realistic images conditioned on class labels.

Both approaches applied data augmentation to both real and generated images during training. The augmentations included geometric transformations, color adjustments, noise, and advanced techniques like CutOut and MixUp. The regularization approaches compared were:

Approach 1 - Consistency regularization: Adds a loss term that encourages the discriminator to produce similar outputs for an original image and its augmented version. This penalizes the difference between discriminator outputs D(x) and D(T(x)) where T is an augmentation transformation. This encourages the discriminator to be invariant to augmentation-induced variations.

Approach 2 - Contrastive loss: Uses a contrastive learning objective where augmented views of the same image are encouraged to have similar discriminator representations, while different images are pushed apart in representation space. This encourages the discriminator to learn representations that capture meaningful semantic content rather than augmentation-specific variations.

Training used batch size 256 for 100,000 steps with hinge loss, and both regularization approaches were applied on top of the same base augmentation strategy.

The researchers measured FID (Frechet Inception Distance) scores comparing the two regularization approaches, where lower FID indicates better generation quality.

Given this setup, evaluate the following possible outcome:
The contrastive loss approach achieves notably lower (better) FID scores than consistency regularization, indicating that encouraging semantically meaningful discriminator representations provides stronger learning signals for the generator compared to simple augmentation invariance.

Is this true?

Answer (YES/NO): NO